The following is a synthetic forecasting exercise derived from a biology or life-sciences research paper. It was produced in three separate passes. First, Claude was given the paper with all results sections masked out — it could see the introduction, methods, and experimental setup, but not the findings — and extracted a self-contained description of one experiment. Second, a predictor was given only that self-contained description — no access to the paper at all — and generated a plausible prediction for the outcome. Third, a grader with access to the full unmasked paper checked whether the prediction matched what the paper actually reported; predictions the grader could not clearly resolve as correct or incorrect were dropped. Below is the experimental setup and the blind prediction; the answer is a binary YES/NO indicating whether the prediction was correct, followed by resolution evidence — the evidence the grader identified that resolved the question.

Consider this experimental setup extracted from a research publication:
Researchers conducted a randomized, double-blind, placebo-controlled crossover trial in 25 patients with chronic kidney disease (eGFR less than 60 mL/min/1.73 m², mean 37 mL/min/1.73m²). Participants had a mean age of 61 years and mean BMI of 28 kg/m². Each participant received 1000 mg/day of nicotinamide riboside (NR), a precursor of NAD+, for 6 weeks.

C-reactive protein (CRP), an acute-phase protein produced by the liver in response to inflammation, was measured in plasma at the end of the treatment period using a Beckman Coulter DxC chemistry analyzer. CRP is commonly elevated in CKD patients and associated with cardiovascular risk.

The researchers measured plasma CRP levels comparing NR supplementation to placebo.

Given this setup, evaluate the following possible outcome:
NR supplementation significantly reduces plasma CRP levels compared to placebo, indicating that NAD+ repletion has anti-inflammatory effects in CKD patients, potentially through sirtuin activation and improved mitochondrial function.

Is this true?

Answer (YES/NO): NO